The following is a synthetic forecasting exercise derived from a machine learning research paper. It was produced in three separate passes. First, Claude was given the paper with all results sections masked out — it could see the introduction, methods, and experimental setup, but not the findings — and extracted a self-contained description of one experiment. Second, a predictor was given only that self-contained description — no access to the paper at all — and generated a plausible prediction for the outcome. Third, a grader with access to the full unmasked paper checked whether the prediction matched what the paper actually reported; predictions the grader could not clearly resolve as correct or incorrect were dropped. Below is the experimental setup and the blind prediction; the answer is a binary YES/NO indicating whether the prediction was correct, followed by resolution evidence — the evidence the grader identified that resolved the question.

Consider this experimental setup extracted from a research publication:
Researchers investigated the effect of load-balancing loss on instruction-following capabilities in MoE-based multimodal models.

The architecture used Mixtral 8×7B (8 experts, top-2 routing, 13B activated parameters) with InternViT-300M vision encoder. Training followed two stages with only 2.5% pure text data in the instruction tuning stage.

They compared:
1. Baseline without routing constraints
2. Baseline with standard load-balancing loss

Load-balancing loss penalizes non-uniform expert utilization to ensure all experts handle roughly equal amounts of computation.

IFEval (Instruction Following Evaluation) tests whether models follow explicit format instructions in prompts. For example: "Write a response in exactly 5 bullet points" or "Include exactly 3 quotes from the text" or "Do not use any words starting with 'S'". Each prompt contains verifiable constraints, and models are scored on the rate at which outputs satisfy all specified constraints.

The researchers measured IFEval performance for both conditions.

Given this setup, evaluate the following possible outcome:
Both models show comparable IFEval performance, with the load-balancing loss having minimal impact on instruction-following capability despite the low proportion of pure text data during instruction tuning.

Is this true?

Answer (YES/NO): NO